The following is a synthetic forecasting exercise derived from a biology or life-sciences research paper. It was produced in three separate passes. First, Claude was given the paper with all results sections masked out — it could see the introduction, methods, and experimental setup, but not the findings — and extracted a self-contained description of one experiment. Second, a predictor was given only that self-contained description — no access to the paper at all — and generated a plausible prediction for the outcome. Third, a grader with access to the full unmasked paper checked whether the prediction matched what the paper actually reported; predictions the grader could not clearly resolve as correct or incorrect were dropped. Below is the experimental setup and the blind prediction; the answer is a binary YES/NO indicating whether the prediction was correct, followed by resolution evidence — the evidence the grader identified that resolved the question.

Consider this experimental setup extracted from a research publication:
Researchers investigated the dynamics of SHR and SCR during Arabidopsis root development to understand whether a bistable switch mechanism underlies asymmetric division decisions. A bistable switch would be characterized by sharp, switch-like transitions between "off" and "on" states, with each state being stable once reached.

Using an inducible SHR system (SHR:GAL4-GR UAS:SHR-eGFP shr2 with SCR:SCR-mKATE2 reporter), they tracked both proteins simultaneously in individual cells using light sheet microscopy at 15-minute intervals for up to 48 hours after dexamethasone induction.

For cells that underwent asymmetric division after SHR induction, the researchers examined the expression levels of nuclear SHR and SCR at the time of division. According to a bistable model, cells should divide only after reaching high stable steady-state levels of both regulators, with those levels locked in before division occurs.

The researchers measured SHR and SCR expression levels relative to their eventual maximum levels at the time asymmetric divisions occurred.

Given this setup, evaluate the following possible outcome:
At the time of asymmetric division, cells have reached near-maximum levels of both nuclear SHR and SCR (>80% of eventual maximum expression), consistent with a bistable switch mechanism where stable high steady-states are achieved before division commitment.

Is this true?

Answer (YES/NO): NO